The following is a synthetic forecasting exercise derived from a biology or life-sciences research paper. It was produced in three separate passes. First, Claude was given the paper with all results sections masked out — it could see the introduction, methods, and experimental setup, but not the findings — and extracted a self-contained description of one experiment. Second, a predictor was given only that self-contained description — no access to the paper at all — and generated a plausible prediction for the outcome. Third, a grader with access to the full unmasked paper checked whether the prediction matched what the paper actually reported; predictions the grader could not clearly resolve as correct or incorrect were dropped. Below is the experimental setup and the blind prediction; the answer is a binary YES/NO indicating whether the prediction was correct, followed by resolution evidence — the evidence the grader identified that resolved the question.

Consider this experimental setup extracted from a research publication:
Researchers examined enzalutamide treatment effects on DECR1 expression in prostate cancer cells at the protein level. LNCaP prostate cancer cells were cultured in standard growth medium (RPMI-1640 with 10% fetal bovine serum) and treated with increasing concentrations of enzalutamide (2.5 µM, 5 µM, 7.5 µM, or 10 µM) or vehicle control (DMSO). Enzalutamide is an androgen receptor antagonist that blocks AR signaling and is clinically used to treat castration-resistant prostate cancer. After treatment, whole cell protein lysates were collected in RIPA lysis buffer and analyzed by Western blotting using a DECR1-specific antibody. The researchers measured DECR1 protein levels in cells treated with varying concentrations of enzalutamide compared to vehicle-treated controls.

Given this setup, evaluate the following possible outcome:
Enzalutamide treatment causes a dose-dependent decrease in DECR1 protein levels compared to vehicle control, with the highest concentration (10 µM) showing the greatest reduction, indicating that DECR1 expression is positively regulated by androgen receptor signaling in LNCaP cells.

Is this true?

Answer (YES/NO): NO